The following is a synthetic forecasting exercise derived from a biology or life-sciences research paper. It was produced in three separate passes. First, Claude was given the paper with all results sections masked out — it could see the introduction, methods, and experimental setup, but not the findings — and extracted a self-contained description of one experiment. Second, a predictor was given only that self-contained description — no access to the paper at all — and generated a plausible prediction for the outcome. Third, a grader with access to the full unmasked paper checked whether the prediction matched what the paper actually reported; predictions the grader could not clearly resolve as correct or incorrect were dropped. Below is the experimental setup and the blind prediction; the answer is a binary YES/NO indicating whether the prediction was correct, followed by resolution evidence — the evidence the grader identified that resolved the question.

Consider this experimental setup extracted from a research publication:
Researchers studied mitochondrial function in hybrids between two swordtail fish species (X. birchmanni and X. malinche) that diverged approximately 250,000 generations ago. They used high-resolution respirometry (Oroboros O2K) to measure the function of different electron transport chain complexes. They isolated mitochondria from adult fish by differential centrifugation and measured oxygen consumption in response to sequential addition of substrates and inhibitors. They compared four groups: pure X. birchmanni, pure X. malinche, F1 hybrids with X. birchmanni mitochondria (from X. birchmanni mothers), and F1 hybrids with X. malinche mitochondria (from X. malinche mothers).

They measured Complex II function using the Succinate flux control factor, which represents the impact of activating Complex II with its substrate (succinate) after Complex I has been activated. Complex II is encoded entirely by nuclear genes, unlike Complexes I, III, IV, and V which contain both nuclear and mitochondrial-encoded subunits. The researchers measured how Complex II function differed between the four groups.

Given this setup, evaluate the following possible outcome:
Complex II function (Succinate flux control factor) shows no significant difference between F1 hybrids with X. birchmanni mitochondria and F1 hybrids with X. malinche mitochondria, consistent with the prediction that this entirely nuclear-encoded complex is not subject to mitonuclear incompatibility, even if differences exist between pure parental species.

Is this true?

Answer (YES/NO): YES